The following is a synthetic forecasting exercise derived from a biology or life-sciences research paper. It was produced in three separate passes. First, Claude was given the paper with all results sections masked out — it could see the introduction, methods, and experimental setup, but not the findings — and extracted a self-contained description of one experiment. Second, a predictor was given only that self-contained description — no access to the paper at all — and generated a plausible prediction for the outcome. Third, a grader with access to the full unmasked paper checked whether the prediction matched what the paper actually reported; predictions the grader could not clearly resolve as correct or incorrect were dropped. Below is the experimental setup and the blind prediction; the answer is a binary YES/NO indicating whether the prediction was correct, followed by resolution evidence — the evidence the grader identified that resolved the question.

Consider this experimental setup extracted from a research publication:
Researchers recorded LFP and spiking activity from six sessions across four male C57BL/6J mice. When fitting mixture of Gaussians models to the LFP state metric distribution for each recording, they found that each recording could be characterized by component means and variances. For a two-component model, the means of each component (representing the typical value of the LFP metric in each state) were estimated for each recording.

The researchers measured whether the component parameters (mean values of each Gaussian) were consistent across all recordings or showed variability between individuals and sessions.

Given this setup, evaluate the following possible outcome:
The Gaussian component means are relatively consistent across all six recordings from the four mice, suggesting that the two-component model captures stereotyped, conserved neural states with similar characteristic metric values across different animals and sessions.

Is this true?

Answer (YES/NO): NO